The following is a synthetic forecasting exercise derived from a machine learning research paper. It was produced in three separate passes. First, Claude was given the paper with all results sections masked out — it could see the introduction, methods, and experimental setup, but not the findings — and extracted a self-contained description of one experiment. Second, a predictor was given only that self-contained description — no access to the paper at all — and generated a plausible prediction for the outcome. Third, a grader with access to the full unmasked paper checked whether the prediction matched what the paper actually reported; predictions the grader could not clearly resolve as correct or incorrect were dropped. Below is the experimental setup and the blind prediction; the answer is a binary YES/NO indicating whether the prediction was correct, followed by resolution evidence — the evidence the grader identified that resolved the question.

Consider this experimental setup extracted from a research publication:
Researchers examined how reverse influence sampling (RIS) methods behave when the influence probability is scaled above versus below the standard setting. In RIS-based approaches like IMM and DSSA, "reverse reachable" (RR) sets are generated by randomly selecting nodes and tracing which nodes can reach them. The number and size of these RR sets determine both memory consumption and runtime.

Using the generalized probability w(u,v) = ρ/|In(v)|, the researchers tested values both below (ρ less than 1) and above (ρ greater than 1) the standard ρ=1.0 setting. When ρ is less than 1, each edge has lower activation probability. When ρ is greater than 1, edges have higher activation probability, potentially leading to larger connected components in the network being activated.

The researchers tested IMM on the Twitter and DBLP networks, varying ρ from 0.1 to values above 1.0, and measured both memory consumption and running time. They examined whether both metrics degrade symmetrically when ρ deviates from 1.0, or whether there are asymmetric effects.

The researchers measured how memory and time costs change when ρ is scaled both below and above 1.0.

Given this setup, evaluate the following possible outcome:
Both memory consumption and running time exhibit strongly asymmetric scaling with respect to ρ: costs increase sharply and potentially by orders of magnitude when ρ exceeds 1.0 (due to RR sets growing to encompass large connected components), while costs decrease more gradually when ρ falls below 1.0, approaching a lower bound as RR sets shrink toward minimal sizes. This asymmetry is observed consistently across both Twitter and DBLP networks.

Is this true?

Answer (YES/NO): NO